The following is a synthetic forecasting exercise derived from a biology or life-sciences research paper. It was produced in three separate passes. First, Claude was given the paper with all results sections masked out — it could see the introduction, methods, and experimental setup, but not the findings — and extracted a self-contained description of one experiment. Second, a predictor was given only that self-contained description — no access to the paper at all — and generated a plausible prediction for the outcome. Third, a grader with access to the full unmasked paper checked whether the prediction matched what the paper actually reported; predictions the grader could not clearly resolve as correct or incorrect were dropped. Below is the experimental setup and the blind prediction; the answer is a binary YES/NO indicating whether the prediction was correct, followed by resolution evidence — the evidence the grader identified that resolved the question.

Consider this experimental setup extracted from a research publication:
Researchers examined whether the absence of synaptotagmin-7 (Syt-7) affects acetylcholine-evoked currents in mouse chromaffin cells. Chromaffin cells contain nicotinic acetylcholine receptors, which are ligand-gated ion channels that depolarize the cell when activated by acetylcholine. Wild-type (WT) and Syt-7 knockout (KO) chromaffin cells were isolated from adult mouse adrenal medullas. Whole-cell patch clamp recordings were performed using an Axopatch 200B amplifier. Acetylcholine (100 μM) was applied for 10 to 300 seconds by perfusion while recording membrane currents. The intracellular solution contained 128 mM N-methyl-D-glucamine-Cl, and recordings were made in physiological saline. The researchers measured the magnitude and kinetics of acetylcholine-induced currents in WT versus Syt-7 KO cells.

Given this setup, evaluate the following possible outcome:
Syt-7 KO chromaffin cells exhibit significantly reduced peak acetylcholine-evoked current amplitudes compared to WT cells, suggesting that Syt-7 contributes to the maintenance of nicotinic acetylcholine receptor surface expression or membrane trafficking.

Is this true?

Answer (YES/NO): NO